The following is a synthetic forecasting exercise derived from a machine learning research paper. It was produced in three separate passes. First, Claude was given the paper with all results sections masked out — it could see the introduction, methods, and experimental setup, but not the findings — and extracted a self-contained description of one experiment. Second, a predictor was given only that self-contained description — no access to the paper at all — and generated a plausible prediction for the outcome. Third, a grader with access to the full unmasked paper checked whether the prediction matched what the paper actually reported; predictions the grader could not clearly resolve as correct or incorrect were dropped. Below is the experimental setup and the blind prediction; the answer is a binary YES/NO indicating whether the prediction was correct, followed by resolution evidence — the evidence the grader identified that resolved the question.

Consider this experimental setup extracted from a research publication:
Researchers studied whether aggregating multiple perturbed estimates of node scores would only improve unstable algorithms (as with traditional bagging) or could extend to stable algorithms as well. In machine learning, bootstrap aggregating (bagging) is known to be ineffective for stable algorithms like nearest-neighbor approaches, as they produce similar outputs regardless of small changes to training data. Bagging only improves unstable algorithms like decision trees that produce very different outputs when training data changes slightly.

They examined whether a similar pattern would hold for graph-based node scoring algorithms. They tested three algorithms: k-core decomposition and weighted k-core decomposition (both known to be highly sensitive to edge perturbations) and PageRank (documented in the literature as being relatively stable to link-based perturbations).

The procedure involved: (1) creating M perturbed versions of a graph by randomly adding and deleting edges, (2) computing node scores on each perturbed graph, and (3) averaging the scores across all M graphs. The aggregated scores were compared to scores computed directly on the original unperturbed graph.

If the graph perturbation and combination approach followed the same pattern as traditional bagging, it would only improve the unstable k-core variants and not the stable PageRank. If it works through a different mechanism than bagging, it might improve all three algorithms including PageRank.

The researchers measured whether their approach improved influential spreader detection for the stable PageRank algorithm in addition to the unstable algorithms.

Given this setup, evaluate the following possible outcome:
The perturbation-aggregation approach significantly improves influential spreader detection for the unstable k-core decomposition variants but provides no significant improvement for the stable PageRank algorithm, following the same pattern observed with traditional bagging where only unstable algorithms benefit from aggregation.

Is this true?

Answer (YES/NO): NO